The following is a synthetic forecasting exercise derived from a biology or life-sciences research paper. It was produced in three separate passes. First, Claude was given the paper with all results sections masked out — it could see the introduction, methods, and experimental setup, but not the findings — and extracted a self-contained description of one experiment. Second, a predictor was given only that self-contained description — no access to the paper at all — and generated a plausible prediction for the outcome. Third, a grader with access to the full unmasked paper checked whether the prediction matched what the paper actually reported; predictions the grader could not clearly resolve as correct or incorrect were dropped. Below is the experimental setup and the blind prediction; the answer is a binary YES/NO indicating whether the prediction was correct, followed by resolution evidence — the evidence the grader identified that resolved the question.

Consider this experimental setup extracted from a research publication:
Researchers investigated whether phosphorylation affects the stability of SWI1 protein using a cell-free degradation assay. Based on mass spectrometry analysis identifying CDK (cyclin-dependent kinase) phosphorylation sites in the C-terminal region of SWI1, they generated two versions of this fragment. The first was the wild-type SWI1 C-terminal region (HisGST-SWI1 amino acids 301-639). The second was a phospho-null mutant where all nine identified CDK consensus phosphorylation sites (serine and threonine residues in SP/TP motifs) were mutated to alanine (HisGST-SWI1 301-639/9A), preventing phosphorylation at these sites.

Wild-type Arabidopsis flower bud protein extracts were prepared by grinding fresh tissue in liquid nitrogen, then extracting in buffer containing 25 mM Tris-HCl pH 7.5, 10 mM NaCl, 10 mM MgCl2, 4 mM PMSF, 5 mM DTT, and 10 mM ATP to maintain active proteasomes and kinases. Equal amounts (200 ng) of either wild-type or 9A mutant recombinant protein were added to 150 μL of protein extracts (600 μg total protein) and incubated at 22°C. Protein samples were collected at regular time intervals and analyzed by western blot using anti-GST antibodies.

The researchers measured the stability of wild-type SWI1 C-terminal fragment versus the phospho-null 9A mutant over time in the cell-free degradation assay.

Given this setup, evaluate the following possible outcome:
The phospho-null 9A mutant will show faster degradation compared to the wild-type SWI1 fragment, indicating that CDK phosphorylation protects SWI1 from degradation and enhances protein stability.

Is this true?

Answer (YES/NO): NO